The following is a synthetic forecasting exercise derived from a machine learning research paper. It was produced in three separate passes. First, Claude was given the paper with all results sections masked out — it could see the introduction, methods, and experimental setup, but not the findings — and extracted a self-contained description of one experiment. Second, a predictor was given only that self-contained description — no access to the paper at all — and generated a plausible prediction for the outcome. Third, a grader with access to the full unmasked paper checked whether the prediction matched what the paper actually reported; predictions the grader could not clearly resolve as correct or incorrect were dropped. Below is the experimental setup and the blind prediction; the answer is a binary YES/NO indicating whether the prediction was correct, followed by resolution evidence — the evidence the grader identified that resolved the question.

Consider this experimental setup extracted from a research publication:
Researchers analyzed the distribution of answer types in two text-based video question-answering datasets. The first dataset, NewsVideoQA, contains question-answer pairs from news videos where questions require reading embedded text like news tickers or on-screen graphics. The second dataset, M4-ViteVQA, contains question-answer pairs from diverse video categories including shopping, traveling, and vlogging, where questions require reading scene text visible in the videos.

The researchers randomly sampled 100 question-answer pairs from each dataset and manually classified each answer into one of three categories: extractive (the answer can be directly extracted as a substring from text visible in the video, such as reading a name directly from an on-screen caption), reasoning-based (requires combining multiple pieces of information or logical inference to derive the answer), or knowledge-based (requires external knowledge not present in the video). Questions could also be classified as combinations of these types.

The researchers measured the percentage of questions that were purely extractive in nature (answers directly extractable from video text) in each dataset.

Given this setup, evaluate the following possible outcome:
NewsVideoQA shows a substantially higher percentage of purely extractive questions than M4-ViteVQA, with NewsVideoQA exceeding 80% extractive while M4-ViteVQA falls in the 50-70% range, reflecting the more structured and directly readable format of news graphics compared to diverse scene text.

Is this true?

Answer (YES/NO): NO